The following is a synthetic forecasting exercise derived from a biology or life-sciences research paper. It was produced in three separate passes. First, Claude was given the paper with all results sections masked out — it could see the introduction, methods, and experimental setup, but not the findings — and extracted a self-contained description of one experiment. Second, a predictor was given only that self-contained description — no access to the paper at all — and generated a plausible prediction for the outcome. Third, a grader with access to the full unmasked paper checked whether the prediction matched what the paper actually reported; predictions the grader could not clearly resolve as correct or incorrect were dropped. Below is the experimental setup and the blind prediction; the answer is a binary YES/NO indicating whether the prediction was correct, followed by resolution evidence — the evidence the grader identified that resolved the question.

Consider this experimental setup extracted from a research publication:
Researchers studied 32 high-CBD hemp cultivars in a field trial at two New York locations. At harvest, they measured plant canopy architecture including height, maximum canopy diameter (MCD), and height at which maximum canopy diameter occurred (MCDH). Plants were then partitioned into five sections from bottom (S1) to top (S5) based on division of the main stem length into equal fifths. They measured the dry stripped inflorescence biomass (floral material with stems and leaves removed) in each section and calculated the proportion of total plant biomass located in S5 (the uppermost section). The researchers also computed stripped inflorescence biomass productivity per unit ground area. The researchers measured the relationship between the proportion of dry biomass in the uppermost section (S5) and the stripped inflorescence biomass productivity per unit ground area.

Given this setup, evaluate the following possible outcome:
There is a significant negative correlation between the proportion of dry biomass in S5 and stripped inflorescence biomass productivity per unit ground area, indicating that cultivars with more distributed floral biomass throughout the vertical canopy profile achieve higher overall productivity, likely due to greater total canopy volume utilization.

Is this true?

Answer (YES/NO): YES